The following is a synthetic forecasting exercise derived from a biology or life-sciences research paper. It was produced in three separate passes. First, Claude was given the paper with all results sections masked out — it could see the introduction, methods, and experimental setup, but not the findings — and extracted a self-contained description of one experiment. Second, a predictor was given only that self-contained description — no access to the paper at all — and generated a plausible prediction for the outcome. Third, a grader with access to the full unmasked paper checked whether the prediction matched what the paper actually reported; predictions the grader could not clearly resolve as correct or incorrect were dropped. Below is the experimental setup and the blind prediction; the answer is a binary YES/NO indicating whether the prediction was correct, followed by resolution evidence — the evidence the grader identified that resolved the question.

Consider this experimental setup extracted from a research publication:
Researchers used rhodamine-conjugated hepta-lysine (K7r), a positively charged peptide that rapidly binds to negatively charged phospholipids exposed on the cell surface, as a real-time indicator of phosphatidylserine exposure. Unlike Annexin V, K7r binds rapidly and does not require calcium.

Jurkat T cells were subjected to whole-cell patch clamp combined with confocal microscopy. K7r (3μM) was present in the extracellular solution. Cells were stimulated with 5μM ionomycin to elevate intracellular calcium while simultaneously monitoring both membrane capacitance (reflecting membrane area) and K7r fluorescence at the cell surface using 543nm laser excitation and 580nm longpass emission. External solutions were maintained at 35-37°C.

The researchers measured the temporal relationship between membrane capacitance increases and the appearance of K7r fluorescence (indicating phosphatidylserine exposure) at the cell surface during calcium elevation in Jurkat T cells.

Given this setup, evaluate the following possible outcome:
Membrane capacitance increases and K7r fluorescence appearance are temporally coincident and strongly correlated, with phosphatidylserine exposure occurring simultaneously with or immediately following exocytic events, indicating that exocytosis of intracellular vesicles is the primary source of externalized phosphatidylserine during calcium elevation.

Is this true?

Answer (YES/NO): NO